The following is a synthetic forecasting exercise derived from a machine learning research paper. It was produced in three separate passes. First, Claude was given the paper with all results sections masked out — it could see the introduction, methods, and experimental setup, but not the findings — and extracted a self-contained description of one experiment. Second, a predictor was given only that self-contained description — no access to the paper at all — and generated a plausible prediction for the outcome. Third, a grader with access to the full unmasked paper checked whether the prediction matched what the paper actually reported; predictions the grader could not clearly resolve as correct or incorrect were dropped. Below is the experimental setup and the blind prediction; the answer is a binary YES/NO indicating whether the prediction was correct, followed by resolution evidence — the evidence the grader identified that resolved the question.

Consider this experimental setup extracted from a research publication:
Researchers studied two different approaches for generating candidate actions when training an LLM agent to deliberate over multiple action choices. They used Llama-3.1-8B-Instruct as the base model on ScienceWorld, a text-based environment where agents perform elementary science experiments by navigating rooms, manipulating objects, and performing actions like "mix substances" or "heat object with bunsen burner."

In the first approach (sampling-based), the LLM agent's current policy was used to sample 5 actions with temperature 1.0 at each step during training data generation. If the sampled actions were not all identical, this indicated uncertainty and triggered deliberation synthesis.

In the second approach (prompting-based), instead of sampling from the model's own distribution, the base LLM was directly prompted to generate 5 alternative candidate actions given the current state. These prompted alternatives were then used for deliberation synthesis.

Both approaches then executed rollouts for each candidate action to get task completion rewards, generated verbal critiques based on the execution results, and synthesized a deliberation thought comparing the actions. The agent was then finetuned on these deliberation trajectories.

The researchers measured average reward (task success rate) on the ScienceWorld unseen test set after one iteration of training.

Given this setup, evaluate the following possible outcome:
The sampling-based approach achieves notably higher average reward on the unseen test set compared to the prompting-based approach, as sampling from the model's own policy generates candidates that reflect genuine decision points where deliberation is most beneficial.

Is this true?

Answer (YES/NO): YES